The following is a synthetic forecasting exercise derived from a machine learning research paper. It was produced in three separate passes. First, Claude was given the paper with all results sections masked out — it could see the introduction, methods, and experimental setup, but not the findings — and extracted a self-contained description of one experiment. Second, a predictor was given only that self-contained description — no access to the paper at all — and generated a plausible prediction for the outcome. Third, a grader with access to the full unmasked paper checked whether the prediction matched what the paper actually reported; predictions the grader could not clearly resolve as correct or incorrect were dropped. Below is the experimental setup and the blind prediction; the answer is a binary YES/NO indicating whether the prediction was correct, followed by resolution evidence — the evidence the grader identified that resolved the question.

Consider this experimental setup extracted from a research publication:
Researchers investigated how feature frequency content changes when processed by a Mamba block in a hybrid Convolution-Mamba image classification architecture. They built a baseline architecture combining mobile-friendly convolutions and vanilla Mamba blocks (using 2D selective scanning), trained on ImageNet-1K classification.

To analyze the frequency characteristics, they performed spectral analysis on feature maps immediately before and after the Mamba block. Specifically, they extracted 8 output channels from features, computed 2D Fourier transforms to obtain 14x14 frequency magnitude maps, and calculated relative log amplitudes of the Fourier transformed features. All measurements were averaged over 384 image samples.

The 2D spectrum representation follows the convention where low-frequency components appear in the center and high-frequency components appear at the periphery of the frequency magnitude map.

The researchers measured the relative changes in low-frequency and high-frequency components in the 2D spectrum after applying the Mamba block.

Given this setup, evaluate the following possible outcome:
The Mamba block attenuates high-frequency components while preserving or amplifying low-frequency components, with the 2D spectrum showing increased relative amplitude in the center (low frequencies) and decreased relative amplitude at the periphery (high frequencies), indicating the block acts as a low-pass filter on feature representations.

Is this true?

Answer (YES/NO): YES